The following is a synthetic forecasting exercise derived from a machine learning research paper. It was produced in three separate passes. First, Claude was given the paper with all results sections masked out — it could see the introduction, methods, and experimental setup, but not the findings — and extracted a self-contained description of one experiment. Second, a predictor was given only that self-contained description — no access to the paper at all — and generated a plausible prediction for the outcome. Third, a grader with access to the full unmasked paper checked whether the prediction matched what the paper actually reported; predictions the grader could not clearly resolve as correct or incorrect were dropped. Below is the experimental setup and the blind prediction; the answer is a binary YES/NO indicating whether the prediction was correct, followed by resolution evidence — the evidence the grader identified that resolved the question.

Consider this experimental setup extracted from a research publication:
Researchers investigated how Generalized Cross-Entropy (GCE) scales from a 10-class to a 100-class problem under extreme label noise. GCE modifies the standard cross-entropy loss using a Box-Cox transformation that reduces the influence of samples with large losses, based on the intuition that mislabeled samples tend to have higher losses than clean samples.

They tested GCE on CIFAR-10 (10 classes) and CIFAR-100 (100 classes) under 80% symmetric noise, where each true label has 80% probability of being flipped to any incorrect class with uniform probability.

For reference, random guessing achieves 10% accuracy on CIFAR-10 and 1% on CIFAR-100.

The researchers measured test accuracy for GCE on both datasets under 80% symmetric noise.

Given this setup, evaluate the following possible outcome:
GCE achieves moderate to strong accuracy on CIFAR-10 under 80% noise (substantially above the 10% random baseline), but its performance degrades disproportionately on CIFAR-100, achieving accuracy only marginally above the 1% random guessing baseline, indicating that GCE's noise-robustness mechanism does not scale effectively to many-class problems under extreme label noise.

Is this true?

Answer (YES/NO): NO